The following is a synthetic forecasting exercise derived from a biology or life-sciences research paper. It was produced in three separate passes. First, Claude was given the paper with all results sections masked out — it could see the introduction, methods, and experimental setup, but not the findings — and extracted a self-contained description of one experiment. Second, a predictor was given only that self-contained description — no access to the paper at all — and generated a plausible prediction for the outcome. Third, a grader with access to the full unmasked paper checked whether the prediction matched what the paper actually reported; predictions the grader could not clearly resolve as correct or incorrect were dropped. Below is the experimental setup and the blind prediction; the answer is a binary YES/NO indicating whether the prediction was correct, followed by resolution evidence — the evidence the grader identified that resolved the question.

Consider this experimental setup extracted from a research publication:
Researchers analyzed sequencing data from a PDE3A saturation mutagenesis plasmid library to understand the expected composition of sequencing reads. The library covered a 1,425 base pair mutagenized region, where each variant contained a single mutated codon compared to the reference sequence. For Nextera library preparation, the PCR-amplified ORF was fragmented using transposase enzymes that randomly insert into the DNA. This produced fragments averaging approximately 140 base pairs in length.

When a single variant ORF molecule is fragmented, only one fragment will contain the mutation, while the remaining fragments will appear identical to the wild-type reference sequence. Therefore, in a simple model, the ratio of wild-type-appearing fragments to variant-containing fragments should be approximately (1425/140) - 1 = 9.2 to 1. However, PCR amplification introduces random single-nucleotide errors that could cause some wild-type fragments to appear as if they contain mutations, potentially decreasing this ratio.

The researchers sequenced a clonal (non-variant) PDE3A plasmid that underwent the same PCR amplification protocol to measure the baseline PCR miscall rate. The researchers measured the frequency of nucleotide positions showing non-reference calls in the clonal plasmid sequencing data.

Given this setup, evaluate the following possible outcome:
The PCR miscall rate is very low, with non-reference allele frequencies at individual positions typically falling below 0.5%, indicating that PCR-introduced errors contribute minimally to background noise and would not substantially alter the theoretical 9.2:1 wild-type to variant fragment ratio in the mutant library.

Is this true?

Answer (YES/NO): NO